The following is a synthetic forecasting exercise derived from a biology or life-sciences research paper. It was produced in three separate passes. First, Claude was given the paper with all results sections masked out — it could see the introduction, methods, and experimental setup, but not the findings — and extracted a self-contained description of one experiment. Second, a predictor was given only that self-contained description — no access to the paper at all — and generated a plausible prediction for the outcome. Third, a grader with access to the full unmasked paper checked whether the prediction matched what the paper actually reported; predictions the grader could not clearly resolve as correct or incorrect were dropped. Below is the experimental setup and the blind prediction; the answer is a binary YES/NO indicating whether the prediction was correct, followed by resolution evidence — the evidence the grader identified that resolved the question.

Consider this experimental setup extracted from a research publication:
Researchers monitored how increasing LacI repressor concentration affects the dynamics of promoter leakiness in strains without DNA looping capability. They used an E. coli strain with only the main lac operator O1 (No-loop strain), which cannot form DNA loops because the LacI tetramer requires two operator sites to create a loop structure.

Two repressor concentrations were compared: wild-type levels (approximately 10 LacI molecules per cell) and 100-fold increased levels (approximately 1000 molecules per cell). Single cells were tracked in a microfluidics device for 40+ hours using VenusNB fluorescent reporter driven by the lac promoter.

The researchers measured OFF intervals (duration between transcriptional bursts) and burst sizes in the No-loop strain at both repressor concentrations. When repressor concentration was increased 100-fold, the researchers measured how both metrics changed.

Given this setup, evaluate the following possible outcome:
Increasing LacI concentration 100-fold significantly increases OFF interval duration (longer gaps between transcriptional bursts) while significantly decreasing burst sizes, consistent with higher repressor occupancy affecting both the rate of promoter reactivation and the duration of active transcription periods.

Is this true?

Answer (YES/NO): YES